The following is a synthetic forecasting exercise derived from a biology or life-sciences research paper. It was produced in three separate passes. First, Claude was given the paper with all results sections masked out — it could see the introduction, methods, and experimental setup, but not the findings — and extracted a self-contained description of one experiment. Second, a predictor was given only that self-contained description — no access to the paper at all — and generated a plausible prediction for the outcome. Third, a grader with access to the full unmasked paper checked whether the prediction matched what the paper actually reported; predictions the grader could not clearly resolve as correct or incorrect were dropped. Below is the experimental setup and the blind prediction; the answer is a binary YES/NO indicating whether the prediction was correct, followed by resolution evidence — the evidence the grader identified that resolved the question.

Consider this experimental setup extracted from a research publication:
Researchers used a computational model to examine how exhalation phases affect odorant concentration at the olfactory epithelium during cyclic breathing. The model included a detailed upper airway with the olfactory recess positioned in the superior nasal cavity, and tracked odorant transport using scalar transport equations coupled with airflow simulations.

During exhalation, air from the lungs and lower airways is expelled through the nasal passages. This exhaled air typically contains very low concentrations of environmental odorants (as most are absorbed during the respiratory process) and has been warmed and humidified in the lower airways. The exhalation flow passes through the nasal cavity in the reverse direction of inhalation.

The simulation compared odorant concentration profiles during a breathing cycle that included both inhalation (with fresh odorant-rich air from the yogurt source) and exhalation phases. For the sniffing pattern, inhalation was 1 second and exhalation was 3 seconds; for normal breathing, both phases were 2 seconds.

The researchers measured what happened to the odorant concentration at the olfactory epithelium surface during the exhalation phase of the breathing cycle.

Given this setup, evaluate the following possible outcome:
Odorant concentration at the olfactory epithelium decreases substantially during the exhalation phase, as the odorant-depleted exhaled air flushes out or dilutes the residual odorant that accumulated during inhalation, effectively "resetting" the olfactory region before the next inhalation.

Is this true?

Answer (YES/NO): NO